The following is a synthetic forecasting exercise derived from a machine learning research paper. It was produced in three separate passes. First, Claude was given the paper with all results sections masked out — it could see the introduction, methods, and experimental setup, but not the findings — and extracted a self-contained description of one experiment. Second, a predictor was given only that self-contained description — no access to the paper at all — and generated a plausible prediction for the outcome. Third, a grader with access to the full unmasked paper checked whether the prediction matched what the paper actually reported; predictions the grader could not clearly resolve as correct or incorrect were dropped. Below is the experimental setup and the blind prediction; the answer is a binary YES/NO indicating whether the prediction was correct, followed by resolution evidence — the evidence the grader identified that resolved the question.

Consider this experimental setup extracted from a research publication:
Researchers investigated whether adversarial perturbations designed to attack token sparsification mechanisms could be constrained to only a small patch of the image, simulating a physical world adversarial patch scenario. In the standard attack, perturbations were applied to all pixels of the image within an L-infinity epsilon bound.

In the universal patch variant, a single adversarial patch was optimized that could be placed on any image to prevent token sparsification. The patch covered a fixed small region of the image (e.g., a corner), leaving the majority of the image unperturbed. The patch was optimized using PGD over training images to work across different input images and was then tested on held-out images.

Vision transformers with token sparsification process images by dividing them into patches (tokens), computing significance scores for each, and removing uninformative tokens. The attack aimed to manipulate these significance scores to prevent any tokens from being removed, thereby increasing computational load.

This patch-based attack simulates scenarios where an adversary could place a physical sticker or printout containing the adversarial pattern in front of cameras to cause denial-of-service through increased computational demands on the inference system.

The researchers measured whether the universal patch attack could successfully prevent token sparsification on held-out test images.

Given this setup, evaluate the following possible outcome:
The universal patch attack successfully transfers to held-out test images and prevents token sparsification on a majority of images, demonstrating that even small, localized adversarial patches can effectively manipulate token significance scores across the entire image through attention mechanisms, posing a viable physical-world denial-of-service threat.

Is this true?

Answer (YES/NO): NO